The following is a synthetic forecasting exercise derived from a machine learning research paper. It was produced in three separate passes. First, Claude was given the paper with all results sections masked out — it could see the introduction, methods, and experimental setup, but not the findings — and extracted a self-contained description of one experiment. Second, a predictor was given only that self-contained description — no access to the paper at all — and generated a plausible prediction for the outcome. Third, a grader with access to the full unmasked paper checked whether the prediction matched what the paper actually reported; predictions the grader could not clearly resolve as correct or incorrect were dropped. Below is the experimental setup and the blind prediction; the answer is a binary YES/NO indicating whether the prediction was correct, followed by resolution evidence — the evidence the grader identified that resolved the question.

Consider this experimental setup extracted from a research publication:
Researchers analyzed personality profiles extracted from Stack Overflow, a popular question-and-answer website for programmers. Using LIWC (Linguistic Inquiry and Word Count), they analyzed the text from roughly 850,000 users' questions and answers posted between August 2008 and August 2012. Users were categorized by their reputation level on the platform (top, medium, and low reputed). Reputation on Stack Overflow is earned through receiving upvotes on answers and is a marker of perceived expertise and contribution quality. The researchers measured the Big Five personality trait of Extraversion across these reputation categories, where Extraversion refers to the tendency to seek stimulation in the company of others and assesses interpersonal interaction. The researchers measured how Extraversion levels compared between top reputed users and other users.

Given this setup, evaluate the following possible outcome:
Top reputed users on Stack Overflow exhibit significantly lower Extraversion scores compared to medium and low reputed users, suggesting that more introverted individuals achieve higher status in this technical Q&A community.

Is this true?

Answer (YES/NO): NO